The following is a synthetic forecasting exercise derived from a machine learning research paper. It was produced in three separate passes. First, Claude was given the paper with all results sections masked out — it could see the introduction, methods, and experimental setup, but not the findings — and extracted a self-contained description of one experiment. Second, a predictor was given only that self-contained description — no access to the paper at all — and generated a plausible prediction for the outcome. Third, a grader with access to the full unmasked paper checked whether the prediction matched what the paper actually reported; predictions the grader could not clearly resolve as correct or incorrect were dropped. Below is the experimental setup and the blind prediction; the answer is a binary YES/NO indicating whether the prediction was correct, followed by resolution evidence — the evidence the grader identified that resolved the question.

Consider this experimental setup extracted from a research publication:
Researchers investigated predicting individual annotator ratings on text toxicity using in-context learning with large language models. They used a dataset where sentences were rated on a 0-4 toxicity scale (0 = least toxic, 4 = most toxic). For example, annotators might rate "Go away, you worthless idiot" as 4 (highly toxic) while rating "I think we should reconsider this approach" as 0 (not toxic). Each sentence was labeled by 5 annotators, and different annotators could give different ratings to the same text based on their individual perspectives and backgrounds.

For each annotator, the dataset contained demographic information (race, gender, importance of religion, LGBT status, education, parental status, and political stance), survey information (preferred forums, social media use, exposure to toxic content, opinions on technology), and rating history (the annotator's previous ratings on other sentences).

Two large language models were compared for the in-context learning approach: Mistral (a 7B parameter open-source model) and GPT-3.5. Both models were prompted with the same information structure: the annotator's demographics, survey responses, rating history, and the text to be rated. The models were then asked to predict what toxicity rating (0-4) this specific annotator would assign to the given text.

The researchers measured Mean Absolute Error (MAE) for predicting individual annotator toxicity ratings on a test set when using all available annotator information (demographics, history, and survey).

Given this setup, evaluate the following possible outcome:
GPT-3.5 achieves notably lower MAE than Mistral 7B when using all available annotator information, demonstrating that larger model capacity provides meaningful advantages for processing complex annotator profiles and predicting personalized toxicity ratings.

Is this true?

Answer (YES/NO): NO